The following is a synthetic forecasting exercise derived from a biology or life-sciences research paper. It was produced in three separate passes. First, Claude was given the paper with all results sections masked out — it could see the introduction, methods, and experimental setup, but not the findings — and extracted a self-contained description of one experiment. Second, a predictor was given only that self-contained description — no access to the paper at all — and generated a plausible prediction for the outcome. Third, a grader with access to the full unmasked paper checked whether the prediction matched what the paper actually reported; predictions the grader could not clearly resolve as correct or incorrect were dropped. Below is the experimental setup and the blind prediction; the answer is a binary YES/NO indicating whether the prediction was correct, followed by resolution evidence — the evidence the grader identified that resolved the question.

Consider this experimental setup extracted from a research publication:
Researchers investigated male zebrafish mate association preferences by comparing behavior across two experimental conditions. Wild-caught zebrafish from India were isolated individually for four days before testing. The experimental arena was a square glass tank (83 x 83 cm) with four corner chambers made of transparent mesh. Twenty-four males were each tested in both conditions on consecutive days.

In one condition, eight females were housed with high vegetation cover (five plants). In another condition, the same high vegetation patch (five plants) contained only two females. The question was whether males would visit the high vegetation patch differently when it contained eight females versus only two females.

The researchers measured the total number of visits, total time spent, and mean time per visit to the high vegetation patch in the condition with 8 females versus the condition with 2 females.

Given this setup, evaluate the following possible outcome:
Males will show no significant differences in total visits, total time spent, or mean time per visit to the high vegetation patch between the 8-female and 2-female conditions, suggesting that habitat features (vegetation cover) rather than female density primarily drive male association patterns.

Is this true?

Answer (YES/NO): YES